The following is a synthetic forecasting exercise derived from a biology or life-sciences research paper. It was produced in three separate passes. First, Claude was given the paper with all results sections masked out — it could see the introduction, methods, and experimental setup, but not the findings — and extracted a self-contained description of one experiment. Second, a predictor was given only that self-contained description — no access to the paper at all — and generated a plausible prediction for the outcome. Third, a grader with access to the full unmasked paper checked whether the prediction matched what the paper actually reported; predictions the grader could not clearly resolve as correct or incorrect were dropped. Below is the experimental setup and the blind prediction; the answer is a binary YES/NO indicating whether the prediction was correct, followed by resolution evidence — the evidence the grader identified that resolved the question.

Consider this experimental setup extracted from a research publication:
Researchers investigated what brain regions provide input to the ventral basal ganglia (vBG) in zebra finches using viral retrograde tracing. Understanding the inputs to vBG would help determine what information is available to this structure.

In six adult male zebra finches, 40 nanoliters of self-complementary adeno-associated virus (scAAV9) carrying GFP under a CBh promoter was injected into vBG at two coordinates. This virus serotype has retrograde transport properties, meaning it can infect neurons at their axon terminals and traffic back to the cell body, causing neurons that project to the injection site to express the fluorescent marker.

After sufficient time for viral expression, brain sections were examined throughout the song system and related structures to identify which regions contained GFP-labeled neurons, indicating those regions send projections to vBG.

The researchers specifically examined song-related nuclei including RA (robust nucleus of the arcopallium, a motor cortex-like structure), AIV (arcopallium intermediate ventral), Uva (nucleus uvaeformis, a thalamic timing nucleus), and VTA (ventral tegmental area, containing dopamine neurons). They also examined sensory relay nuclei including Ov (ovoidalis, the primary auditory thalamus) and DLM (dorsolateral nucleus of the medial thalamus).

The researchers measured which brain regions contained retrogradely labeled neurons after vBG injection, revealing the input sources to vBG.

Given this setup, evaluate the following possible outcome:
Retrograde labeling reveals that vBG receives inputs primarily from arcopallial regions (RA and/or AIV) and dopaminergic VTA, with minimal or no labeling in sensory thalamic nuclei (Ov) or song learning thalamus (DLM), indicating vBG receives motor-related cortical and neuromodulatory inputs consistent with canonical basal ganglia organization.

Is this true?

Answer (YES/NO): NO